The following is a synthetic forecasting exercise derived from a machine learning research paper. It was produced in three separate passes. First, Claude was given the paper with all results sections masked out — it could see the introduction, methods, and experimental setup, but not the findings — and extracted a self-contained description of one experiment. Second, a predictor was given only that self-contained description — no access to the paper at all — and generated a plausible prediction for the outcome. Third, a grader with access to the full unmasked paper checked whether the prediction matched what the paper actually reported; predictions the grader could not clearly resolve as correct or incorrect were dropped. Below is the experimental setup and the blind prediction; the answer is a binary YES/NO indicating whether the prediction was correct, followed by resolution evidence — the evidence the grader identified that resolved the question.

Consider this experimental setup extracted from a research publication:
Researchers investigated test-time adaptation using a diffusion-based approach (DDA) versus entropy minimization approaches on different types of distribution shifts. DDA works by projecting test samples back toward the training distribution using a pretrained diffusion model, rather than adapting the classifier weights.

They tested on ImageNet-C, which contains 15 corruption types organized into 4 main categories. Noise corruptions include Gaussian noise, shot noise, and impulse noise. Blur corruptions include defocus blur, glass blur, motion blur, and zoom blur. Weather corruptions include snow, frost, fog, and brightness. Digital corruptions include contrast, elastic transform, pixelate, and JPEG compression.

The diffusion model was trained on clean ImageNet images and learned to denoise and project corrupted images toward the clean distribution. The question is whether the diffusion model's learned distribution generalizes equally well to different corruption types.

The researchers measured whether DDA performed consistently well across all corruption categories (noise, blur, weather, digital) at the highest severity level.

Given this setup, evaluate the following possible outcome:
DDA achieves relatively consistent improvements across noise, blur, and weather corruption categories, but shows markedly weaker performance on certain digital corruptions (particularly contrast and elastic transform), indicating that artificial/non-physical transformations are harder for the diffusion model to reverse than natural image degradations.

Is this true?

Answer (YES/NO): NO